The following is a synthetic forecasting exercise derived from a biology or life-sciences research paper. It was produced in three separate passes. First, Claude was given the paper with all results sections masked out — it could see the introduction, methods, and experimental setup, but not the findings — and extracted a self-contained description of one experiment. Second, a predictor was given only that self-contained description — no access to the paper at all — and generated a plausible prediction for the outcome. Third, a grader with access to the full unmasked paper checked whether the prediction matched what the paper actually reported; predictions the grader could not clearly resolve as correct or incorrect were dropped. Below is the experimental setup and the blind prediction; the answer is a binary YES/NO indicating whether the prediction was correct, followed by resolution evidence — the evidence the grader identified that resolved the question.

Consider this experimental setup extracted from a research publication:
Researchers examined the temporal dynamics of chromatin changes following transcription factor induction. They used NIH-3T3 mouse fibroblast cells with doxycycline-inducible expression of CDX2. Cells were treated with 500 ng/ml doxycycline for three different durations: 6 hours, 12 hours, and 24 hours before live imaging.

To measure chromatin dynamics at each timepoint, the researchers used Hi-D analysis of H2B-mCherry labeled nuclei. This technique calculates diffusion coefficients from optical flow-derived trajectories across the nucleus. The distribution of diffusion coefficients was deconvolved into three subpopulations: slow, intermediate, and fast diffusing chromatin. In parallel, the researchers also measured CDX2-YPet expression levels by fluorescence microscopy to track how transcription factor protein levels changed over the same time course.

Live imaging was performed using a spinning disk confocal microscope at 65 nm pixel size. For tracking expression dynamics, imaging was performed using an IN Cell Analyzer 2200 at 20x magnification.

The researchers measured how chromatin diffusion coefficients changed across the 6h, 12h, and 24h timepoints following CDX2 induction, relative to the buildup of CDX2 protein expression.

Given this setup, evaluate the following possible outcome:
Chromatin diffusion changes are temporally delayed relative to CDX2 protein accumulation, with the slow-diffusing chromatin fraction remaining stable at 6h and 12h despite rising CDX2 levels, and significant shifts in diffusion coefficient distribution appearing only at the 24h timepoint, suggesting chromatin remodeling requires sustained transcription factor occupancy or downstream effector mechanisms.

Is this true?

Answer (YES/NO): NO